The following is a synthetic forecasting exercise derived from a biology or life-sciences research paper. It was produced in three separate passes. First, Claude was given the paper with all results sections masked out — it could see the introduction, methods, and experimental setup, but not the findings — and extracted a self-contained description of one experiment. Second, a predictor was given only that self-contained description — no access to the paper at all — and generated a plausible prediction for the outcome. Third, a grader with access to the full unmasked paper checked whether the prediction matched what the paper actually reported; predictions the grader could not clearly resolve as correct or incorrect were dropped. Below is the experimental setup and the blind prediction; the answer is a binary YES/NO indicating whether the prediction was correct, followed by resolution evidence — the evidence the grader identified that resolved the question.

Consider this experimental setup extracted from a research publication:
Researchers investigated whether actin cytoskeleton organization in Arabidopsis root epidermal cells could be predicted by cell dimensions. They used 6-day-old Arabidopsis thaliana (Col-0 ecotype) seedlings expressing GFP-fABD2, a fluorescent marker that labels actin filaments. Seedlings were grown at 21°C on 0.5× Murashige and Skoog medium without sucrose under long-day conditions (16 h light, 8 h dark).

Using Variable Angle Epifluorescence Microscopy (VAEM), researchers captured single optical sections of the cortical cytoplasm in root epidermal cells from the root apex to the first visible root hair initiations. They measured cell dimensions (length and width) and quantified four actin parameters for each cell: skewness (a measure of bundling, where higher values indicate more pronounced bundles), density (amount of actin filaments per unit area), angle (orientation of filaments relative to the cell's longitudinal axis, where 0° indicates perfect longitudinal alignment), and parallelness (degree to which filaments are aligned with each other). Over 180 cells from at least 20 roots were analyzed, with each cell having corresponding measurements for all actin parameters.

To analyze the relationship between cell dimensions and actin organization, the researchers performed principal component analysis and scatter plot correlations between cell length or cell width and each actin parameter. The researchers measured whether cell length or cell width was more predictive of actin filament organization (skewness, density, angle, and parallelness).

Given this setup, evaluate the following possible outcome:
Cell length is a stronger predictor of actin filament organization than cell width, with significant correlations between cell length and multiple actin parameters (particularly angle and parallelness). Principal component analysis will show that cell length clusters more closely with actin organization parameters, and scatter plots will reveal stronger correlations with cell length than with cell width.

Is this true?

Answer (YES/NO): YES